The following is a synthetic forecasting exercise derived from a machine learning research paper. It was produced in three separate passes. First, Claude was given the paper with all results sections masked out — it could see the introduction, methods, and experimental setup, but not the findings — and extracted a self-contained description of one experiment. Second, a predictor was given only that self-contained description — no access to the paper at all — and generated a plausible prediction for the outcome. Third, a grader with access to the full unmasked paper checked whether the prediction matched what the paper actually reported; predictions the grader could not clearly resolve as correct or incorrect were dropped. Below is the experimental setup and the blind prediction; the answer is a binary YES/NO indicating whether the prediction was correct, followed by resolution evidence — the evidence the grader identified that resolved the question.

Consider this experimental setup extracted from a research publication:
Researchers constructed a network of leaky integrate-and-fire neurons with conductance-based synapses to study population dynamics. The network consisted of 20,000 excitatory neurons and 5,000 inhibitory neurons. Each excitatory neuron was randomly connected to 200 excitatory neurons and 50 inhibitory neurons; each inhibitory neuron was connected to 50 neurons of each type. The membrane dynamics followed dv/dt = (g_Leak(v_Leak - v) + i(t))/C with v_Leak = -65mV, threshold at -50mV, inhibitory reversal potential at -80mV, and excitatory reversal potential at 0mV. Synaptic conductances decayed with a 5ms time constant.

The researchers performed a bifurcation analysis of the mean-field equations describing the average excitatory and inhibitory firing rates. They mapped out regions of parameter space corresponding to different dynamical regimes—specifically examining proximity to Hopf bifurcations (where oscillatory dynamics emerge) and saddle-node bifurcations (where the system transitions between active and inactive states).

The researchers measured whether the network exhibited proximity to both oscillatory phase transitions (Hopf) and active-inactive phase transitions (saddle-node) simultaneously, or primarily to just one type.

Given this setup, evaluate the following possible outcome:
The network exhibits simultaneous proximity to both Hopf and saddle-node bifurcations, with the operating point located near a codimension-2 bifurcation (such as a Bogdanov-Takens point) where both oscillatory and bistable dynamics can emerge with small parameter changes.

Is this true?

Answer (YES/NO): YES